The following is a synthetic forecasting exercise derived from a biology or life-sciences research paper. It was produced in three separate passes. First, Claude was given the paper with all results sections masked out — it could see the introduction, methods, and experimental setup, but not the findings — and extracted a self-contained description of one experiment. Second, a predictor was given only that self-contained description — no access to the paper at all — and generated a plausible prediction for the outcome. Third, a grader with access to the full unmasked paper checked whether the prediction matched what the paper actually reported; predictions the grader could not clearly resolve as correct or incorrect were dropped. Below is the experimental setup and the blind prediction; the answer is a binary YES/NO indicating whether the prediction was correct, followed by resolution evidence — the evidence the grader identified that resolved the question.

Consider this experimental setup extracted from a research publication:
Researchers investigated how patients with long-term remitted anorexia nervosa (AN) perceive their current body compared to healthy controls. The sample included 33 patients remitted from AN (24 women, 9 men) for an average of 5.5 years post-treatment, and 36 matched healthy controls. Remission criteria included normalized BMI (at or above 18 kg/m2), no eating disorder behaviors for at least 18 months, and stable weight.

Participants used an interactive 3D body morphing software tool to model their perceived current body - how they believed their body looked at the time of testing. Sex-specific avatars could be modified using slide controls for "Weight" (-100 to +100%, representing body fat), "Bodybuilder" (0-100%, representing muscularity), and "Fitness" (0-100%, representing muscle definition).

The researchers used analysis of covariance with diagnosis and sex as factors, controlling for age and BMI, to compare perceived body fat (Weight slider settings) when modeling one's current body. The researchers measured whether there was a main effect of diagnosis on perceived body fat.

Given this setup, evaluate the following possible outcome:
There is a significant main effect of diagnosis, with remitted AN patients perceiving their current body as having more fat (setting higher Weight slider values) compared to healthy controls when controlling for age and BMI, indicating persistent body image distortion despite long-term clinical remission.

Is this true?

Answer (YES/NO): NO